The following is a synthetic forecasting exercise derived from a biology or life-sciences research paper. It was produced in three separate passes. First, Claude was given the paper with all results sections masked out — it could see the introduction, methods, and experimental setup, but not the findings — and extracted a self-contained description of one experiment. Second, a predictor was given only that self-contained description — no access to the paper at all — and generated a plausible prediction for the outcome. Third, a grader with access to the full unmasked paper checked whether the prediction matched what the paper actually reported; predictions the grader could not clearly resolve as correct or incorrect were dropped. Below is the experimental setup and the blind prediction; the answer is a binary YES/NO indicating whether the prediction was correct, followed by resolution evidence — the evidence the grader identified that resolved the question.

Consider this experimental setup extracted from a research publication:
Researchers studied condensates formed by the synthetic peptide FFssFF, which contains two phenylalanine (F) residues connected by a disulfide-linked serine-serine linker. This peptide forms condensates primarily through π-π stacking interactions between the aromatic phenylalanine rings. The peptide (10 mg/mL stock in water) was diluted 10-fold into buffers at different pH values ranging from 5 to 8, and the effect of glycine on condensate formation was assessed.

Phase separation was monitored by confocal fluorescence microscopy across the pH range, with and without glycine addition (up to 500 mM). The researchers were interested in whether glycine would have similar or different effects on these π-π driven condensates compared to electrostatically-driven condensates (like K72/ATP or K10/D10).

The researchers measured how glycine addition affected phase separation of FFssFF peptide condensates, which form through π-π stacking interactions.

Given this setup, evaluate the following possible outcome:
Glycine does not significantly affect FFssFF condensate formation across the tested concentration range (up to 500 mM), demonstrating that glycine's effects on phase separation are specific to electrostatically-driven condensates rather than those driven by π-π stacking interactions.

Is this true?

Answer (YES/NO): NO